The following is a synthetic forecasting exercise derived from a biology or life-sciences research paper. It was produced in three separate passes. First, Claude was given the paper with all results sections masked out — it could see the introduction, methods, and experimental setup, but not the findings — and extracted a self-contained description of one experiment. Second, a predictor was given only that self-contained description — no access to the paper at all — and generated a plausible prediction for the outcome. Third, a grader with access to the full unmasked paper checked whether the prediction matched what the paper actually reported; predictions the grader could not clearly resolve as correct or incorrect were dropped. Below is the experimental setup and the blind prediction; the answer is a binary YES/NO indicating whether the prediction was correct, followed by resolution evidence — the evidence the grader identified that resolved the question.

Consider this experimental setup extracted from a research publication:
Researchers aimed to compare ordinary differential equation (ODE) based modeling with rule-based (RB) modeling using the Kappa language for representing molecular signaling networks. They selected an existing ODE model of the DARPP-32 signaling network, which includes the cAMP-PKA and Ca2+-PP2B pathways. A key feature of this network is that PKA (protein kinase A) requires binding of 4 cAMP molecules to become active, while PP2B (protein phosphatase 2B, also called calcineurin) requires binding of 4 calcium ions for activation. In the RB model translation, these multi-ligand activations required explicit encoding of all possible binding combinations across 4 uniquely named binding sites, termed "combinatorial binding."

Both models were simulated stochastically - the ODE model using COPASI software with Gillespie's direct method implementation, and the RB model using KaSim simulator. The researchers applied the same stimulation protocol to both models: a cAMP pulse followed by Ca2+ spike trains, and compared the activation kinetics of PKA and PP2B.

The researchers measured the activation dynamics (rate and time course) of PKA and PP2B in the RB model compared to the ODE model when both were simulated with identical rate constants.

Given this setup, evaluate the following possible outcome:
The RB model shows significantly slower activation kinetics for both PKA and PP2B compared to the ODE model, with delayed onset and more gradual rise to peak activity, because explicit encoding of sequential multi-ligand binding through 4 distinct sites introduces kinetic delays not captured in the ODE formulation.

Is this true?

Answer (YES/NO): YES